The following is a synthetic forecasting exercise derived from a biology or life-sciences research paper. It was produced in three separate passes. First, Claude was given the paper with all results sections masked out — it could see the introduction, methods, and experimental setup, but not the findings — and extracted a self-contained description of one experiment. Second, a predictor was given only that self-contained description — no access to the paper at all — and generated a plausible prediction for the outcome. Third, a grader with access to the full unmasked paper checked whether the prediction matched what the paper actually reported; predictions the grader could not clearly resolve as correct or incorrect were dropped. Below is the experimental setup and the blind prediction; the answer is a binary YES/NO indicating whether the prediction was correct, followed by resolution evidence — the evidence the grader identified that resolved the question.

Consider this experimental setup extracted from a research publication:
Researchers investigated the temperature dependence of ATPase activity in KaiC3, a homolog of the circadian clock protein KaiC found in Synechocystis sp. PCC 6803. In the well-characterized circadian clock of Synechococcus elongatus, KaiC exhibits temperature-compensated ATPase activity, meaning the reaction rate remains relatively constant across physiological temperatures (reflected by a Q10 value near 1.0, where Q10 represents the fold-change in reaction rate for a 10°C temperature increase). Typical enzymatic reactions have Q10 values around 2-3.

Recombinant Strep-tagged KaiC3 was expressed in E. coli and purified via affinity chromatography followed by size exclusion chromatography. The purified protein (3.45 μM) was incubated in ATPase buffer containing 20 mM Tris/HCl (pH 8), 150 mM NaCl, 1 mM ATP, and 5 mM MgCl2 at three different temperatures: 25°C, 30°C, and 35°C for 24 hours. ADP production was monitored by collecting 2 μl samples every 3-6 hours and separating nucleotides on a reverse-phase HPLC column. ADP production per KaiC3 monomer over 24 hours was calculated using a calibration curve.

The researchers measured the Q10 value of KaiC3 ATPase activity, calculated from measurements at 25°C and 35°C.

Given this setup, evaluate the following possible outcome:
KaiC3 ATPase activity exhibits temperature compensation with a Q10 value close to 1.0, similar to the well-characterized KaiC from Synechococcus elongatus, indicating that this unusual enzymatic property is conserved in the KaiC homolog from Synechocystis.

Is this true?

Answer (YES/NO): NO